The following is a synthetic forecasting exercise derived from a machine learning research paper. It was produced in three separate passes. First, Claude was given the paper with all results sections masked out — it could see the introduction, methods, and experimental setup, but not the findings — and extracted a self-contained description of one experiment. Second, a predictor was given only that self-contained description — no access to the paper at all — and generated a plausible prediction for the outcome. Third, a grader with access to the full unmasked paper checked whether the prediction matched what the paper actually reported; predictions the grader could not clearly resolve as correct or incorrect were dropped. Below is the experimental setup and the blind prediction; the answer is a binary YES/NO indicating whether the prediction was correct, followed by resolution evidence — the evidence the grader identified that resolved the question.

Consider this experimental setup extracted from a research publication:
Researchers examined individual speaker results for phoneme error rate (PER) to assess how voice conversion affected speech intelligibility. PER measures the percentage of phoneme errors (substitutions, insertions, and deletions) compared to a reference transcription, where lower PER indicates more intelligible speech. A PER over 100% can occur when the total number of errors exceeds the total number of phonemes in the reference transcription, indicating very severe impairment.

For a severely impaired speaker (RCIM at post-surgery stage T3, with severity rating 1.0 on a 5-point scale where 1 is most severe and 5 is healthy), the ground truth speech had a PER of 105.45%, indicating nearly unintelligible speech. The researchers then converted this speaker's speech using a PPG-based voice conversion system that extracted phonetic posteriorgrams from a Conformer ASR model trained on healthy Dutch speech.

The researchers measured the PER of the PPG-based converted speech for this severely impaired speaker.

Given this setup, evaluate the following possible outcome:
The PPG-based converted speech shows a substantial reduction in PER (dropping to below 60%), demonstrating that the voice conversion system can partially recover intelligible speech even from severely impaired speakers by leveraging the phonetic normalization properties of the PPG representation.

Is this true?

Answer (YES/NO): NO